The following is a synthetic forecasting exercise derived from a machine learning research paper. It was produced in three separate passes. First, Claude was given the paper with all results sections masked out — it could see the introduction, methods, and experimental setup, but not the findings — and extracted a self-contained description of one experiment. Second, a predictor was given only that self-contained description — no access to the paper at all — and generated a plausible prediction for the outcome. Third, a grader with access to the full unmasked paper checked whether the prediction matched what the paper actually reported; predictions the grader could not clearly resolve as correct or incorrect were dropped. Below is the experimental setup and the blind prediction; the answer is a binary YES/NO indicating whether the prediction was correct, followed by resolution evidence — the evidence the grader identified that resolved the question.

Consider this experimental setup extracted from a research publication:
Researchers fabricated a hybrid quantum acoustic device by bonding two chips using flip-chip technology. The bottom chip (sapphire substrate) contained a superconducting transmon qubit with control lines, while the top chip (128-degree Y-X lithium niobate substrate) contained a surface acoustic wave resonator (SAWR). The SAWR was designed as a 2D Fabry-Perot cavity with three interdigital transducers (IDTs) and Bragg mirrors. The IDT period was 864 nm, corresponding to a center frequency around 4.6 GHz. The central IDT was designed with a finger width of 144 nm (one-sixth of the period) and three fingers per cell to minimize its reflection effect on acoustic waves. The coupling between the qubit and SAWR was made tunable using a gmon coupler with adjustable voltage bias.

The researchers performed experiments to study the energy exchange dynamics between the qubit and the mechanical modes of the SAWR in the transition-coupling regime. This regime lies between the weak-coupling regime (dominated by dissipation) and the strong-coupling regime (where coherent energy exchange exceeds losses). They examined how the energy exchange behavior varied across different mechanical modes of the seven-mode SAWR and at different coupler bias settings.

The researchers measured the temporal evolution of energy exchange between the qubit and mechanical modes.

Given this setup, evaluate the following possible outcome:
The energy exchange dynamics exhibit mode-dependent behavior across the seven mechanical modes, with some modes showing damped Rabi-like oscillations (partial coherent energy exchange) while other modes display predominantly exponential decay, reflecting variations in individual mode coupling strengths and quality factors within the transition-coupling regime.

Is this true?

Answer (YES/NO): YES